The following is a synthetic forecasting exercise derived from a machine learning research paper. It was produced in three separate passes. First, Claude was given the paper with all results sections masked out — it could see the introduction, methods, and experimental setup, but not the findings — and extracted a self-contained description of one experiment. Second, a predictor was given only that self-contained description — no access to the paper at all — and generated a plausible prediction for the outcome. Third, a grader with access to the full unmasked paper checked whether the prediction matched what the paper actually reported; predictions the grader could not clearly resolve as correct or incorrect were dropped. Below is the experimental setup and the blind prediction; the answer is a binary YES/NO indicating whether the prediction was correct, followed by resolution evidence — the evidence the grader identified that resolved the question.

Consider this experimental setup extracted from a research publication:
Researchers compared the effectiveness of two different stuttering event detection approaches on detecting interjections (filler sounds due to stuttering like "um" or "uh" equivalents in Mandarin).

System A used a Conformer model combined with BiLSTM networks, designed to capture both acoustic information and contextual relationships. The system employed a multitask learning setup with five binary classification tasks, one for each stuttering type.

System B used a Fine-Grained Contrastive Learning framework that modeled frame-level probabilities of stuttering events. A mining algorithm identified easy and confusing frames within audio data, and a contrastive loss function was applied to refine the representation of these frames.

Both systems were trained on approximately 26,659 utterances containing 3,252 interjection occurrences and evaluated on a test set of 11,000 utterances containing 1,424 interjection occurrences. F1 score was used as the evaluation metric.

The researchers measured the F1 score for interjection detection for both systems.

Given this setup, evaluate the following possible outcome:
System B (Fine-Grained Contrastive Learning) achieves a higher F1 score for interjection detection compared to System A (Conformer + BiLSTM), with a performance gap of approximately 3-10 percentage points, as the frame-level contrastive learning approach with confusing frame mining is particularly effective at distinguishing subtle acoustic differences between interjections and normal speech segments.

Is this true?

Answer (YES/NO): NO